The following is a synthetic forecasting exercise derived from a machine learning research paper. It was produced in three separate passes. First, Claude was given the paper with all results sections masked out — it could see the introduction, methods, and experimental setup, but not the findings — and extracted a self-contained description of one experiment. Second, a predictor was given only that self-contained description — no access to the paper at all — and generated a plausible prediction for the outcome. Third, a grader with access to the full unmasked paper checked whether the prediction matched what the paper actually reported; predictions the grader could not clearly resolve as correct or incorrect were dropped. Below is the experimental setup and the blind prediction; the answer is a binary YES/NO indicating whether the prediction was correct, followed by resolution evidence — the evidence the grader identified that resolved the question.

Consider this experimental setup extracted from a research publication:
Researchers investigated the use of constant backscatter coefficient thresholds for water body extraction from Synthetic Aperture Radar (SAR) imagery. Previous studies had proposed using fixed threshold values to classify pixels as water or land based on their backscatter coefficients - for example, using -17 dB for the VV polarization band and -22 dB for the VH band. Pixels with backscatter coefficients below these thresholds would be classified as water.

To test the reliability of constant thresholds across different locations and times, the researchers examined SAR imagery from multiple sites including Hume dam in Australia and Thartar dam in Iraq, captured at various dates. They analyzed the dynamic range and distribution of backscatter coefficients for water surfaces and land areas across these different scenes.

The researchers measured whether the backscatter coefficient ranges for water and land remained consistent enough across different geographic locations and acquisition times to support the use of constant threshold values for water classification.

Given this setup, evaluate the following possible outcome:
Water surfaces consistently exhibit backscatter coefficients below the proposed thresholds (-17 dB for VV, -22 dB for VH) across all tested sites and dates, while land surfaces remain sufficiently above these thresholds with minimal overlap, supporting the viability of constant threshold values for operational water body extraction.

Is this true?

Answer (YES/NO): NO